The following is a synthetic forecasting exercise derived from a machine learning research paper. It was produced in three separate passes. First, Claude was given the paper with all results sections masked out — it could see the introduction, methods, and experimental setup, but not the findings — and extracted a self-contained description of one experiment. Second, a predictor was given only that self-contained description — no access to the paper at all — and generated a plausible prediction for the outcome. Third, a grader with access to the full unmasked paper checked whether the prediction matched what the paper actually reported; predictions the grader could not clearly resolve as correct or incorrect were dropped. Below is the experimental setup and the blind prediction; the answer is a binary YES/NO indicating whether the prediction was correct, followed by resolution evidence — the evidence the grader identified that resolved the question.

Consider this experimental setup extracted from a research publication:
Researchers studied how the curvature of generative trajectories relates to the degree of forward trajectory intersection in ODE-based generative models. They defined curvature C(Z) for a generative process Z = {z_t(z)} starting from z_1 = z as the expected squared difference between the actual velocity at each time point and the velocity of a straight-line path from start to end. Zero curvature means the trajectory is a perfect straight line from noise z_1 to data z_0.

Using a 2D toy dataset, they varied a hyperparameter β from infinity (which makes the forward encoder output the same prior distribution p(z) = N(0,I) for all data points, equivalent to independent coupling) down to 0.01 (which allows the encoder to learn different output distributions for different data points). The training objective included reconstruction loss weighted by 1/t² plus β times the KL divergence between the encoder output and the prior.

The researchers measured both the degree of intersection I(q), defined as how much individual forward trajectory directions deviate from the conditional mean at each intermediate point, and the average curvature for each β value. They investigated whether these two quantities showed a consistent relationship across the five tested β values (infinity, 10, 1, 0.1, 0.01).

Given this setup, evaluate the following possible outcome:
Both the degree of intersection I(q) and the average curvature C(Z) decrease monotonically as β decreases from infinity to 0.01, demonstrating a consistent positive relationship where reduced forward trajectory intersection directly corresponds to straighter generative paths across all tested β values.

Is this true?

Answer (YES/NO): YES